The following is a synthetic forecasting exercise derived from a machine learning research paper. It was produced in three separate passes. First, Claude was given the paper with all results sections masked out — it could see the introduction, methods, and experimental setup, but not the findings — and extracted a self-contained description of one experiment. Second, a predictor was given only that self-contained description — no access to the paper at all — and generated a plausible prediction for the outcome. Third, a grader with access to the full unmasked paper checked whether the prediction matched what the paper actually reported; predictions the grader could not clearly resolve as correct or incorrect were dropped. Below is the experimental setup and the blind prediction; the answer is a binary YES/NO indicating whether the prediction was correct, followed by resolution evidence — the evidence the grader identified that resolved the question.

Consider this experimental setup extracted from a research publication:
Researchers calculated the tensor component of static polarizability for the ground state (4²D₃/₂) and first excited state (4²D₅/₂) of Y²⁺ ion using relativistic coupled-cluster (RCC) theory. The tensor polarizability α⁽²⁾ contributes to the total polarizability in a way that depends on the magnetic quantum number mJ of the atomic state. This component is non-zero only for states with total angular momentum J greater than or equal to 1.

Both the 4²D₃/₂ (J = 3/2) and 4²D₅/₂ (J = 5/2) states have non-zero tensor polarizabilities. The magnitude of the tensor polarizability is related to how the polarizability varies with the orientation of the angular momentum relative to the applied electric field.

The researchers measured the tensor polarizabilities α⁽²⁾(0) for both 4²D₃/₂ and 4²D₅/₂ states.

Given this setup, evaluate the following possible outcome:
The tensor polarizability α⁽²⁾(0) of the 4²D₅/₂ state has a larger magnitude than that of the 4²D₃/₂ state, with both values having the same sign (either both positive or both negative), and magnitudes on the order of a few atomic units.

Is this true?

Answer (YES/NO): YES